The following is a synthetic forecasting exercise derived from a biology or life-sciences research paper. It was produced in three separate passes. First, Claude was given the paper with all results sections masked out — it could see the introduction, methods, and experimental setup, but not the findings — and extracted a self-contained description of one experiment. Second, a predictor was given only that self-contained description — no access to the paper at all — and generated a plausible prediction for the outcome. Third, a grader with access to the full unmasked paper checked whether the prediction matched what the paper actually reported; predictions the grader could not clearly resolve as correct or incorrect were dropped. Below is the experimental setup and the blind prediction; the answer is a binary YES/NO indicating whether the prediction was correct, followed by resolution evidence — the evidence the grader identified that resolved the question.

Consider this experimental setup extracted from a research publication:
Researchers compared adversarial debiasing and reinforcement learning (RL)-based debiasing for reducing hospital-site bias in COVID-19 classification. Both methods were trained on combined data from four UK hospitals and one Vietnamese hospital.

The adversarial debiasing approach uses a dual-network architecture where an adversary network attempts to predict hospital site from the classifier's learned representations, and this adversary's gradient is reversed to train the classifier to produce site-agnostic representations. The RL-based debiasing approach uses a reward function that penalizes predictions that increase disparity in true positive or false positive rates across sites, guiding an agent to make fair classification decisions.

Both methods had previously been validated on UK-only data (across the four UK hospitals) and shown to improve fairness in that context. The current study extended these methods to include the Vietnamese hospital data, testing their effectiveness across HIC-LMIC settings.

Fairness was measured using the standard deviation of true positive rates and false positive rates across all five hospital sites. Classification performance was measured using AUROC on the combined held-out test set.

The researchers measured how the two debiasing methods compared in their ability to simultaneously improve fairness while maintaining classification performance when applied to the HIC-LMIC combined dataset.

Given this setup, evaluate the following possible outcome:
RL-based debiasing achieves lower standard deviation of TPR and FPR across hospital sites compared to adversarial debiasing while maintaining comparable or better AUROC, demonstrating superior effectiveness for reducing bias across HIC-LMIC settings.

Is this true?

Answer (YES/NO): YES